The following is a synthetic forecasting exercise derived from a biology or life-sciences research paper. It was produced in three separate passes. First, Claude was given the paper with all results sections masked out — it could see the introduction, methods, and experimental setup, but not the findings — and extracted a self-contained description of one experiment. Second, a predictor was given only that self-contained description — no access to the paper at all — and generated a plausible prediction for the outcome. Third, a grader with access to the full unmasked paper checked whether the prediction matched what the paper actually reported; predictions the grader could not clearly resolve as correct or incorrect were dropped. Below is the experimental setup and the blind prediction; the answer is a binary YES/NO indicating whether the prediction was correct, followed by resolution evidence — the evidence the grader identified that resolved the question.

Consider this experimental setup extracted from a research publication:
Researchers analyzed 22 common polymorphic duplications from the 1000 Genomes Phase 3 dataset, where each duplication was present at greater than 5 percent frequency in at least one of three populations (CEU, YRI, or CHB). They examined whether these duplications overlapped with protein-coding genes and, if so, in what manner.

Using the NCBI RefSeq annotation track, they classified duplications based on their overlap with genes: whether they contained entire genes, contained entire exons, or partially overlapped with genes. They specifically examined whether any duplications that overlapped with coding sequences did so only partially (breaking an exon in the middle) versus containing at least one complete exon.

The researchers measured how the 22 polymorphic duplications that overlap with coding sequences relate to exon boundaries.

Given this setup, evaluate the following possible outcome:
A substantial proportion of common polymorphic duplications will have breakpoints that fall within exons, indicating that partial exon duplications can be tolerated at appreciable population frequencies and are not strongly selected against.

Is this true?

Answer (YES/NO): NO